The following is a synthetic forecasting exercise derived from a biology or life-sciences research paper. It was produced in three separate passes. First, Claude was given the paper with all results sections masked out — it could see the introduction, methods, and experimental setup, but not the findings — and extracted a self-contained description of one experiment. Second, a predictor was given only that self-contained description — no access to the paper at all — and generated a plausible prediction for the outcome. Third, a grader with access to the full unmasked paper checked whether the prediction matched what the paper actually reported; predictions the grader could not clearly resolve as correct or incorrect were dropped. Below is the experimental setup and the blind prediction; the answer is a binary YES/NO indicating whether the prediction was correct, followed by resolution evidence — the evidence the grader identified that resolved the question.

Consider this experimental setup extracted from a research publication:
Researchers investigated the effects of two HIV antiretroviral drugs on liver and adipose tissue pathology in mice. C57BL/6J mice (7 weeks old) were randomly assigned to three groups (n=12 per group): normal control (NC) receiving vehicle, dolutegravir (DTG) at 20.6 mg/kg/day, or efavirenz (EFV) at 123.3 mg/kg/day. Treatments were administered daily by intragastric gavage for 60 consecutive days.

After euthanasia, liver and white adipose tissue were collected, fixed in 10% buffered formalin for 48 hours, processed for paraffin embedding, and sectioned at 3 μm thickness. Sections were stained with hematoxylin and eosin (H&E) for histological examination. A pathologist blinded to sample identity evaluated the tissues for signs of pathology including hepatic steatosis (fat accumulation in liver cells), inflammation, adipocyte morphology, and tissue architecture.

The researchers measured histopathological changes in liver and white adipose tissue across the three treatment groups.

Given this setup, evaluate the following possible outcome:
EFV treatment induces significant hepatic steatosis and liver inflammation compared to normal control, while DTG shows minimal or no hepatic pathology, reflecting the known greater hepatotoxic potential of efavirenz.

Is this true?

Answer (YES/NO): NO